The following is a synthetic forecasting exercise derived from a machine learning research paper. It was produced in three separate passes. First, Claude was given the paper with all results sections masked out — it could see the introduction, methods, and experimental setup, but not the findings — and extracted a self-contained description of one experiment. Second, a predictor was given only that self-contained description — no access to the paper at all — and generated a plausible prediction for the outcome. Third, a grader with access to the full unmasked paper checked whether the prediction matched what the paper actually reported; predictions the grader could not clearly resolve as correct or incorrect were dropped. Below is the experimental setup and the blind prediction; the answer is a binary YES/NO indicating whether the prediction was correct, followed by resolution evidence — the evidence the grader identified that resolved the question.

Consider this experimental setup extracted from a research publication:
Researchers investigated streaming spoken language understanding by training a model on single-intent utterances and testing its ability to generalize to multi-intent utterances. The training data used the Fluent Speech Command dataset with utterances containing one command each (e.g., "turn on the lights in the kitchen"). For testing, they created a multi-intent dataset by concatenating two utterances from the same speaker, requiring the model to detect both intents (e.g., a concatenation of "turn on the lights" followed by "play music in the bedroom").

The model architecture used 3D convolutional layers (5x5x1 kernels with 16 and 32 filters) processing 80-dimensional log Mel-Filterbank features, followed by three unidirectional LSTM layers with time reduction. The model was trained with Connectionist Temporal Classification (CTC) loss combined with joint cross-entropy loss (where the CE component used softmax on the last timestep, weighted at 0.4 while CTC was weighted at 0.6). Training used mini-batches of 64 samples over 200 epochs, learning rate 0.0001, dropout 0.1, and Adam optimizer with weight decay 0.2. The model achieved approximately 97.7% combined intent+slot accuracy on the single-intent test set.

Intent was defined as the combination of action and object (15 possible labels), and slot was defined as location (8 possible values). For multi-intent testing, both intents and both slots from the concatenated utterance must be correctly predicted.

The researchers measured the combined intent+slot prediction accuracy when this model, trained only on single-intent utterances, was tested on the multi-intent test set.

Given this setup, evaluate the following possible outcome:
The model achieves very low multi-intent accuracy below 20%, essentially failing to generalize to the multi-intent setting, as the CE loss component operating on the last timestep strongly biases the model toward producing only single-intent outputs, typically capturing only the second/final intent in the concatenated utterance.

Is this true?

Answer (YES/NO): NO